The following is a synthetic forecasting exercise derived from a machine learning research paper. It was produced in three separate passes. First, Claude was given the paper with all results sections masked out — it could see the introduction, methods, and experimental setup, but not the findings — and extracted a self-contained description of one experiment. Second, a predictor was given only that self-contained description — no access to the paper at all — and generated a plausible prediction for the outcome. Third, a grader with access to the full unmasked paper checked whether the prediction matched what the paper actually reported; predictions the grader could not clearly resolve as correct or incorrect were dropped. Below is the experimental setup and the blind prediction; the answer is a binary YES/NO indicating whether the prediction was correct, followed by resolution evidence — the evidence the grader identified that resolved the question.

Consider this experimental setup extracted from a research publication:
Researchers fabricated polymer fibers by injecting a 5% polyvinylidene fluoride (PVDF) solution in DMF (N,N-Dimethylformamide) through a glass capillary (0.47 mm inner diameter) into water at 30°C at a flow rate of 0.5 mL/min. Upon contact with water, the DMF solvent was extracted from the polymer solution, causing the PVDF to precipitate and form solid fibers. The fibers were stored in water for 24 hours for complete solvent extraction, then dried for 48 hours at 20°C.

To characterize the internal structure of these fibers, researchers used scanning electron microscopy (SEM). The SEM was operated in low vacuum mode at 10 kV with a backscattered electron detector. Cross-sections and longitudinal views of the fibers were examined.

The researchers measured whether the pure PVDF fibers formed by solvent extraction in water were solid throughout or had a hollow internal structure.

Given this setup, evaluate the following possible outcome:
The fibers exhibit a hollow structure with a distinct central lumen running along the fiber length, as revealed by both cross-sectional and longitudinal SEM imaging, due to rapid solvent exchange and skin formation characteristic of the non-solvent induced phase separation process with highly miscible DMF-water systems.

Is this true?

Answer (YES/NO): YES